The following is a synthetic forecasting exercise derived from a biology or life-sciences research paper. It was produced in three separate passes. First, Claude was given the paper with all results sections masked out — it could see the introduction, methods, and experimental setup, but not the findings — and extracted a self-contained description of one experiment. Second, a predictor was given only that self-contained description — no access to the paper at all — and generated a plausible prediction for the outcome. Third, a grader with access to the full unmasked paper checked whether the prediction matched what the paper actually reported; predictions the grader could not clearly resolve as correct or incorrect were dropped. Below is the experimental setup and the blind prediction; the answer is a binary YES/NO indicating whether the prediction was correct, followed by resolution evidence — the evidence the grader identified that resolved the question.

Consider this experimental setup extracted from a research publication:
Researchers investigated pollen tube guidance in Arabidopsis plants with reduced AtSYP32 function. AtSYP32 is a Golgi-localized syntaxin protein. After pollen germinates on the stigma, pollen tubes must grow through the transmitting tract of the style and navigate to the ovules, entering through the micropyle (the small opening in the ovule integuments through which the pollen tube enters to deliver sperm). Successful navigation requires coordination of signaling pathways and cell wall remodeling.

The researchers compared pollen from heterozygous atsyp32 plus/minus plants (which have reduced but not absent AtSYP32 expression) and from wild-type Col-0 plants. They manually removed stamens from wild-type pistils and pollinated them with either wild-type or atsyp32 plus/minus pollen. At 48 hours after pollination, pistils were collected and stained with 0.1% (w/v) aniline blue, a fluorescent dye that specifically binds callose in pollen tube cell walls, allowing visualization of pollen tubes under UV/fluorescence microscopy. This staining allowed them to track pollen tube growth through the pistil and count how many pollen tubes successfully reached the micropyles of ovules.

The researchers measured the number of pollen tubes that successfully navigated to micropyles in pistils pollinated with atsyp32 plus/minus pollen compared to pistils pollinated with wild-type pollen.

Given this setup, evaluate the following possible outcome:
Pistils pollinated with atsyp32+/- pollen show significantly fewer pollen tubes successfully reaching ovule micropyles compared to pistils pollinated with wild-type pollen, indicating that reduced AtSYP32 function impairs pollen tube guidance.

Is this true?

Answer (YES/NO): YES